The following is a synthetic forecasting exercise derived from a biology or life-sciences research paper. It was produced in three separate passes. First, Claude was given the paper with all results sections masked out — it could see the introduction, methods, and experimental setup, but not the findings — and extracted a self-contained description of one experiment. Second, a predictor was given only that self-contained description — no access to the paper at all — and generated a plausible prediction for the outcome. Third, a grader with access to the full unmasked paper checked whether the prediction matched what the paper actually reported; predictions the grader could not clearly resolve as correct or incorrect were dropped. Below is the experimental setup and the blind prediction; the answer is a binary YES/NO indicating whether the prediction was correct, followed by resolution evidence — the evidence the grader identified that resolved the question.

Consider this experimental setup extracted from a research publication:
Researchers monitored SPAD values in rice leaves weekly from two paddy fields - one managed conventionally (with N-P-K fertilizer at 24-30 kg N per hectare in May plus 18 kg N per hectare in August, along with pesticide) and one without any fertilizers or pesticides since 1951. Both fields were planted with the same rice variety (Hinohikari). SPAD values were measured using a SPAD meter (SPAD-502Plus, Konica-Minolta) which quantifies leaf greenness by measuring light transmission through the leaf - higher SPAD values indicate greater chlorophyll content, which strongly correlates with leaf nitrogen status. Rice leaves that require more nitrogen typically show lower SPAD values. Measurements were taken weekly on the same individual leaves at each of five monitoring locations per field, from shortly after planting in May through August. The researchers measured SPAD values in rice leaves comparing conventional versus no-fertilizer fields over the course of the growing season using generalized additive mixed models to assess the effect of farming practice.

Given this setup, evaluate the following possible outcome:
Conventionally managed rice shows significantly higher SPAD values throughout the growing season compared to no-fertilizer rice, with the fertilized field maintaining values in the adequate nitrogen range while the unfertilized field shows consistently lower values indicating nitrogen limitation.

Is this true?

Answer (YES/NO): YES